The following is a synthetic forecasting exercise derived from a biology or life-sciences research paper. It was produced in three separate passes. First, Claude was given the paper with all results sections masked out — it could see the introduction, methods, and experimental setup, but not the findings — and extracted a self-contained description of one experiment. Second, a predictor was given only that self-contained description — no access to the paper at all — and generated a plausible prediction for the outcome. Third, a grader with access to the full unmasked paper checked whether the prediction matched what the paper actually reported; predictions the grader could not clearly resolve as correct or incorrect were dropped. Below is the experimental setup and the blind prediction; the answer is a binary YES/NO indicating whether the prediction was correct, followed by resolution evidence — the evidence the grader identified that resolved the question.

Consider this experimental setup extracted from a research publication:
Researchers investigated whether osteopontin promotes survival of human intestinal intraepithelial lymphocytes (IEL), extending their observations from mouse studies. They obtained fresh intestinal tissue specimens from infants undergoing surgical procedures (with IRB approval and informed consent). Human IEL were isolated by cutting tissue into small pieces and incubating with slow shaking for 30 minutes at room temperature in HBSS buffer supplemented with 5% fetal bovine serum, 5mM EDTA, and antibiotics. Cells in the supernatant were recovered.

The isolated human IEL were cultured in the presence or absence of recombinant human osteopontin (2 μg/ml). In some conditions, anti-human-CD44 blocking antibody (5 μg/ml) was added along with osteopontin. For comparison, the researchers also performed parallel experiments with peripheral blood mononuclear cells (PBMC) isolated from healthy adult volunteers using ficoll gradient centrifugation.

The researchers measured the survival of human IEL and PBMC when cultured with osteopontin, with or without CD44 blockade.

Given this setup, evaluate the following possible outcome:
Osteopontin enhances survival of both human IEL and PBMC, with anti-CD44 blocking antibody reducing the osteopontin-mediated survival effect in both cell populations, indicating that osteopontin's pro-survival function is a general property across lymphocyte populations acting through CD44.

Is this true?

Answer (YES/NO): NO